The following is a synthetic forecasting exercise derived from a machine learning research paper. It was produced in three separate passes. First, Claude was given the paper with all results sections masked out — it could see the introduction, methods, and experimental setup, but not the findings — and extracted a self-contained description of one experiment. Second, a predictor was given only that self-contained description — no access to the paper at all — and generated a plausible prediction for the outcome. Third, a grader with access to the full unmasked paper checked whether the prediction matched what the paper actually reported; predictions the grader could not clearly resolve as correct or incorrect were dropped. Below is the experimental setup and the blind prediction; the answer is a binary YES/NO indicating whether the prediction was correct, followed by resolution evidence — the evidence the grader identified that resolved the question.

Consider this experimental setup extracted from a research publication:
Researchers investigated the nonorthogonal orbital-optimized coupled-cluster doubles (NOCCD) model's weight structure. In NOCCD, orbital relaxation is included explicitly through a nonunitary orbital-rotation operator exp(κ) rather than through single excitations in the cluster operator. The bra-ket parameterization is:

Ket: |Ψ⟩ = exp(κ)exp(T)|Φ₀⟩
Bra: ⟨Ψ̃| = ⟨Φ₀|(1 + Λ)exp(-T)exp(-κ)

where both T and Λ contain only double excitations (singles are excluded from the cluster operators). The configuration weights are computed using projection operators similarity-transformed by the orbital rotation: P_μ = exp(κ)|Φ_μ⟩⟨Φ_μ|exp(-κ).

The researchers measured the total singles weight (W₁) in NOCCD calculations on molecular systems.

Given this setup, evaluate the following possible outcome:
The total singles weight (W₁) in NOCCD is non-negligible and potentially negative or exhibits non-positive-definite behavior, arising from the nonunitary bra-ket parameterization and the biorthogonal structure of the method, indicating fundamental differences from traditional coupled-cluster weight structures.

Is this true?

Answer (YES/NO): NO